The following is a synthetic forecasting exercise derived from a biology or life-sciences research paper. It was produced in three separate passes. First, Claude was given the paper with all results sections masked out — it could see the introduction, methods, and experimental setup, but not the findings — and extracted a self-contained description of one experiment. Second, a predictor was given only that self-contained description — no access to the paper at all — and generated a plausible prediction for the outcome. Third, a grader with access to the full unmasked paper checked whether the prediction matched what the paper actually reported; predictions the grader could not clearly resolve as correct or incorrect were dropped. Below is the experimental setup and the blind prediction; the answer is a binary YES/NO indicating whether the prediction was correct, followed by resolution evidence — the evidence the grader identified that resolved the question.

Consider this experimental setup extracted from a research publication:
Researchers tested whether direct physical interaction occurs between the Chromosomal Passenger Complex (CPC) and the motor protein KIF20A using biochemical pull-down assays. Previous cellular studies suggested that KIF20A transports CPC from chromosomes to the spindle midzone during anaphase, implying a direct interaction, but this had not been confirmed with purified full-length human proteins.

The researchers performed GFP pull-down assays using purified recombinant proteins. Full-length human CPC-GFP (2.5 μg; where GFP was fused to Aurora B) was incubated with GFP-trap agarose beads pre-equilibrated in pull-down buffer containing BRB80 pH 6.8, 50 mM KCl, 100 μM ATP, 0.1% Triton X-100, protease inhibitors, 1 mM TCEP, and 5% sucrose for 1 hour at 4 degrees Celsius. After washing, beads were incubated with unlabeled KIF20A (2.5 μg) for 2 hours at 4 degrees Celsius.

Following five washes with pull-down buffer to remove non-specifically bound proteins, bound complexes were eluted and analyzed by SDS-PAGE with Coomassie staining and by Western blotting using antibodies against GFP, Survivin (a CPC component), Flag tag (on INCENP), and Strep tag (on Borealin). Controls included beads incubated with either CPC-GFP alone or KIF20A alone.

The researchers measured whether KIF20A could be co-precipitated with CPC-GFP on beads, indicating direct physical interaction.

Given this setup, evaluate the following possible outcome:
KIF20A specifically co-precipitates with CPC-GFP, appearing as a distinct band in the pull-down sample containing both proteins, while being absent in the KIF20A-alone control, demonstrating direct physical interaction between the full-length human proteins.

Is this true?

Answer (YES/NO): YES